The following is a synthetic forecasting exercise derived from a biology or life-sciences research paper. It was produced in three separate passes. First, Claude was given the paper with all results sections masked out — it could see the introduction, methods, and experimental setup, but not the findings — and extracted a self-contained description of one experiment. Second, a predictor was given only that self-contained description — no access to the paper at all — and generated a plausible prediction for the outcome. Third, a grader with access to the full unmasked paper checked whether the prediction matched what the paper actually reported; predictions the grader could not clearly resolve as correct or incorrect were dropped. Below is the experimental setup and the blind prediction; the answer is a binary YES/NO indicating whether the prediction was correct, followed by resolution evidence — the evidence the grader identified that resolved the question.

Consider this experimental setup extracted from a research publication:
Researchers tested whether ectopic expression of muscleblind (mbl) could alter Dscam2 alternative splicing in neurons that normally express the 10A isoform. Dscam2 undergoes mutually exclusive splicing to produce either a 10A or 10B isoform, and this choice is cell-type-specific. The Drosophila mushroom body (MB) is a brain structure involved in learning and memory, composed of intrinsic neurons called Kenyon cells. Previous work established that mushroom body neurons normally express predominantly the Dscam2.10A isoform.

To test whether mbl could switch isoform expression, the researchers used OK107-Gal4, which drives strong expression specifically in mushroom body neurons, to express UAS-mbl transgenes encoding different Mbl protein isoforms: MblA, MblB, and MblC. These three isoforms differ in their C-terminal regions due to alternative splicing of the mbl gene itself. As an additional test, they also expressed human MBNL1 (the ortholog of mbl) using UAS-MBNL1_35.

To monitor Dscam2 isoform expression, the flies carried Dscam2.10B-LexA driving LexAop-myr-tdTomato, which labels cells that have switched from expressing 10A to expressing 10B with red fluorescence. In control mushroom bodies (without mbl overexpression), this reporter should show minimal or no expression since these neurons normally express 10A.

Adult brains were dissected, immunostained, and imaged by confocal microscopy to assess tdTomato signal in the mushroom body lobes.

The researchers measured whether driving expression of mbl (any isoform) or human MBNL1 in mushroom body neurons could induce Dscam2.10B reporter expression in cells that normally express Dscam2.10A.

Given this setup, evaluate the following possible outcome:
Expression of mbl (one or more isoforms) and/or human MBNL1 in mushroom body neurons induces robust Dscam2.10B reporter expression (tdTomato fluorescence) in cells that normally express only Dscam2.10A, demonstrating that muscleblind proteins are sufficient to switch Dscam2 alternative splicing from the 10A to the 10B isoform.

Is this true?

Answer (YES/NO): YES